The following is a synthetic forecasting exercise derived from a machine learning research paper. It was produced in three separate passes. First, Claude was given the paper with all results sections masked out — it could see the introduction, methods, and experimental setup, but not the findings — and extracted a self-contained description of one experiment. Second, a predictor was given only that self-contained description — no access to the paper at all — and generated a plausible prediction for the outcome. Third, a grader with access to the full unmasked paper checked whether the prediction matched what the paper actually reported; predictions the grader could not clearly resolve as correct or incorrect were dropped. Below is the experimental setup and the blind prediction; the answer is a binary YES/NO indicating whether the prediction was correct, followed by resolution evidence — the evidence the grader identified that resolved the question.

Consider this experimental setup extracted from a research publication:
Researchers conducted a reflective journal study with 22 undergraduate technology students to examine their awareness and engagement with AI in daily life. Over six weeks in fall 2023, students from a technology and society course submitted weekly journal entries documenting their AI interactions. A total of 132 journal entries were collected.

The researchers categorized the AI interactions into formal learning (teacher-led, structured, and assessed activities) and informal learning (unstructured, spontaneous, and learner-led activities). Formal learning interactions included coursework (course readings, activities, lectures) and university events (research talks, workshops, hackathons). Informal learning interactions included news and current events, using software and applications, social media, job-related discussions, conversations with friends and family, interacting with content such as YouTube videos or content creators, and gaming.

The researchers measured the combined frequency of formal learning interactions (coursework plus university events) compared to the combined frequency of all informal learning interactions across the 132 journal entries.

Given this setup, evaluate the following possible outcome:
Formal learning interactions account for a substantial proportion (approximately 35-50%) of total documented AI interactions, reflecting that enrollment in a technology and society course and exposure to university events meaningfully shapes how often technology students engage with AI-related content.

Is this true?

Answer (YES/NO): YES